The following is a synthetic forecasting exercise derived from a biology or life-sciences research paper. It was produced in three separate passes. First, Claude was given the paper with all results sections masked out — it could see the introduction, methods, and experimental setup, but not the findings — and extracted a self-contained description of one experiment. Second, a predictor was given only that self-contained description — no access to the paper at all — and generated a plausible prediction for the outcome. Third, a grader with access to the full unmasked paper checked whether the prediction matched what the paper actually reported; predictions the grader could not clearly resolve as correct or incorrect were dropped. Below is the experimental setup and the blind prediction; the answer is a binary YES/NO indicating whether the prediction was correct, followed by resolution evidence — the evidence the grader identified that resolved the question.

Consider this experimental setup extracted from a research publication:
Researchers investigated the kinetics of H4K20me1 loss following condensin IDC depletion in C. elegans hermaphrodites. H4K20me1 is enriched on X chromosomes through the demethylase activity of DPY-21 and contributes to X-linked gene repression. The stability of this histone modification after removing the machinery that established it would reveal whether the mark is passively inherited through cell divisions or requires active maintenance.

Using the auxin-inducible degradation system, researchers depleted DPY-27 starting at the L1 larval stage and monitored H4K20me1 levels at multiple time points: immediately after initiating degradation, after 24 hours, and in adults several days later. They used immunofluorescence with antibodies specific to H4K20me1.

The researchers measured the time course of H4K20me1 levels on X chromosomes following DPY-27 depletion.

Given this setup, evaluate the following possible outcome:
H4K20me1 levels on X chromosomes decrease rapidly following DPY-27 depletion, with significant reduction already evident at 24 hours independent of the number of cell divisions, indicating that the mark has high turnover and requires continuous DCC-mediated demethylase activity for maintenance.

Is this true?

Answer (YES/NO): YES